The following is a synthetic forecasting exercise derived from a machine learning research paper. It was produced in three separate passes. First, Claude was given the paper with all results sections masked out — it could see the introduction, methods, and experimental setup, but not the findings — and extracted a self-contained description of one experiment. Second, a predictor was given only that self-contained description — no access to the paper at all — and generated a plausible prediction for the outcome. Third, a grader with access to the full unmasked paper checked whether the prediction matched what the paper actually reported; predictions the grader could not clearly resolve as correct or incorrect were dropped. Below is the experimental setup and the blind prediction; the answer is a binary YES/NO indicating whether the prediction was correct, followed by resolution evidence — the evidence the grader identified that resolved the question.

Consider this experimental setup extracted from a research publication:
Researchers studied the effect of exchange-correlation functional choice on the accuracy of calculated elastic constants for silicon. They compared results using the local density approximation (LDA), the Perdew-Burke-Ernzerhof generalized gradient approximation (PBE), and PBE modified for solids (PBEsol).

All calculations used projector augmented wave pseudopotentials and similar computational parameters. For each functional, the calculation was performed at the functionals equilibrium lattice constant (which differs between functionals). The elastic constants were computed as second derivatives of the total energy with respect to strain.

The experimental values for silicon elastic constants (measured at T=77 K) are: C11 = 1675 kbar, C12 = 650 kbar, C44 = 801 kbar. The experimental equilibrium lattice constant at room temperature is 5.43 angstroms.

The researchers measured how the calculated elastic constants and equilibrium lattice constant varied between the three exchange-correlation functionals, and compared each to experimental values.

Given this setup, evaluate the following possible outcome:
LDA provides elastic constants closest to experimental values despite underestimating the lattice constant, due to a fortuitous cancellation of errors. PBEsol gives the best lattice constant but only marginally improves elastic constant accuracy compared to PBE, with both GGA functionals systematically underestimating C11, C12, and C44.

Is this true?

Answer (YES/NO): YES